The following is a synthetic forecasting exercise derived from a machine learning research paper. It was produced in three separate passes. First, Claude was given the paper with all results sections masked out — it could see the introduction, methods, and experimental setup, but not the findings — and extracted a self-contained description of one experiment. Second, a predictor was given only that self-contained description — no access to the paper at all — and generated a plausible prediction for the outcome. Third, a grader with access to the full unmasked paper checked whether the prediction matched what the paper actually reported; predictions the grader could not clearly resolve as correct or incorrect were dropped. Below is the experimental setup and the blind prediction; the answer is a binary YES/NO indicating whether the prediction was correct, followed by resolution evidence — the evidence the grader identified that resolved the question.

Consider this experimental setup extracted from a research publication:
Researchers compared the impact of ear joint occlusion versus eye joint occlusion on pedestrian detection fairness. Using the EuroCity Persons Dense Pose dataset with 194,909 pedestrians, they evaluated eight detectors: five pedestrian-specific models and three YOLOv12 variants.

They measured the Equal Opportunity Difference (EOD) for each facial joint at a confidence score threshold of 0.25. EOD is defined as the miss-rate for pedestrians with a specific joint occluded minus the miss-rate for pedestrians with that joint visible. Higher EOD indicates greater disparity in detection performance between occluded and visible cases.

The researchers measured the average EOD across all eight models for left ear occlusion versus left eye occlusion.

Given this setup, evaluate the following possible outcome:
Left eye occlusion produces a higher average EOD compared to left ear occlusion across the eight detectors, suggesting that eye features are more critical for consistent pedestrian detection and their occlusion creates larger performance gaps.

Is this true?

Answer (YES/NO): NO